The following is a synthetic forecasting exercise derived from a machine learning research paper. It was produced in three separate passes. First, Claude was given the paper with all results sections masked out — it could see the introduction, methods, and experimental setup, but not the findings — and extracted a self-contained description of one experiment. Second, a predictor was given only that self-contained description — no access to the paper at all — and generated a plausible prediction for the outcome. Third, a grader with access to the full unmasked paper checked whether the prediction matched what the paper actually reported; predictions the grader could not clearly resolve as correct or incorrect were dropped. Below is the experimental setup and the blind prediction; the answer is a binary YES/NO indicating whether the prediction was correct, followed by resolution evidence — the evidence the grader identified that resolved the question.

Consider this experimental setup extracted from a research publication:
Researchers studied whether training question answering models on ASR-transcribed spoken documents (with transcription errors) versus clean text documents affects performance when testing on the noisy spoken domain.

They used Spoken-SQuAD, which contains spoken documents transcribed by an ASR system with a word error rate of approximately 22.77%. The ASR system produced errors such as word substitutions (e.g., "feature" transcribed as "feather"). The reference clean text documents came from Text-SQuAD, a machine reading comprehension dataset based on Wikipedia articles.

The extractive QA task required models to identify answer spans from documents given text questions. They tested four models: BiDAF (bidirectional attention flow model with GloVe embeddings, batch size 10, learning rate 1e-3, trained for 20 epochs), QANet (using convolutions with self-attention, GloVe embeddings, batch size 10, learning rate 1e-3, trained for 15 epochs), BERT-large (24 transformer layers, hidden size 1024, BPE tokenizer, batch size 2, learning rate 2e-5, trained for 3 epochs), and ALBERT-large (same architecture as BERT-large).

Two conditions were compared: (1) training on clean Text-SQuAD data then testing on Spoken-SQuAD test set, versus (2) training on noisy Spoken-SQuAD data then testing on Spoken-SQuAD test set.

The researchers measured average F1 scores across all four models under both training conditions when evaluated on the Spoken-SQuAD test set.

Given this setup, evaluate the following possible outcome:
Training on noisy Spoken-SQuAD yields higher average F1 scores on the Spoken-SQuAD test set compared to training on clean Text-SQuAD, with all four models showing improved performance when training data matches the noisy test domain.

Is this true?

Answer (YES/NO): NO